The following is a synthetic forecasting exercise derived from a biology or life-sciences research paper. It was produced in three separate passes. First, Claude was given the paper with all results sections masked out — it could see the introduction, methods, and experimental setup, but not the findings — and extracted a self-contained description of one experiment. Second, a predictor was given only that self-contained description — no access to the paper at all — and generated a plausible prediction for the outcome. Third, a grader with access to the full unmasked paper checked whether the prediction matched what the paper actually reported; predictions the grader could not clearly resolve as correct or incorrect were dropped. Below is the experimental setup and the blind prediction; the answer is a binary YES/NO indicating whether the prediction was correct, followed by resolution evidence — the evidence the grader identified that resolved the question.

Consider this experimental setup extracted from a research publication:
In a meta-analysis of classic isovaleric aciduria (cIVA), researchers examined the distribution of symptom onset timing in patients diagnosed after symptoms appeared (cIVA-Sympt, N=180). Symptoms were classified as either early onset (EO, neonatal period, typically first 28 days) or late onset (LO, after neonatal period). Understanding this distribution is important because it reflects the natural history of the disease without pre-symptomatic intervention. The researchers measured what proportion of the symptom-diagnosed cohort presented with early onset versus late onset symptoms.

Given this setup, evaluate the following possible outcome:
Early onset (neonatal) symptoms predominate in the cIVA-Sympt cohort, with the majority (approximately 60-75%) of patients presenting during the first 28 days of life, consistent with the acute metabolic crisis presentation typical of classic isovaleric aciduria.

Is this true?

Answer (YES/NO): YES